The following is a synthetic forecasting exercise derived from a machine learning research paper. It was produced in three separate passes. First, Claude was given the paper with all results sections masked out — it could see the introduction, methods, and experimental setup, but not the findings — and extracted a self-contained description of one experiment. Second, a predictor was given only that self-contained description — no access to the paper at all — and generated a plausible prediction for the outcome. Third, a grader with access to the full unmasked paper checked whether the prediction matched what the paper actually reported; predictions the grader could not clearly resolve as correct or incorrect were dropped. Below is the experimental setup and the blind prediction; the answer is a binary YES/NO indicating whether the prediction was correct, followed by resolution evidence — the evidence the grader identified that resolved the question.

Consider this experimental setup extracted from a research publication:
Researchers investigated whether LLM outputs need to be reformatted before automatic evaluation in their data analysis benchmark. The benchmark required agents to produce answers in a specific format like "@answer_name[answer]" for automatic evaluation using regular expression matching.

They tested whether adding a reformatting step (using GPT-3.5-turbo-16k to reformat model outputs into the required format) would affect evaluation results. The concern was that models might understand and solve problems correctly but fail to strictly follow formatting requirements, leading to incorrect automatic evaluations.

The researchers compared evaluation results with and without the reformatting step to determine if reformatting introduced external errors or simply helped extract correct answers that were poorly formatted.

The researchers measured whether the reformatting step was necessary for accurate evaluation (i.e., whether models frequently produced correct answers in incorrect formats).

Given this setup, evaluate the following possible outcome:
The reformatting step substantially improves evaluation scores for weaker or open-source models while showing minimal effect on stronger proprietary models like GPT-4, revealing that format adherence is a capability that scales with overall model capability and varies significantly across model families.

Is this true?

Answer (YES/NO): NO